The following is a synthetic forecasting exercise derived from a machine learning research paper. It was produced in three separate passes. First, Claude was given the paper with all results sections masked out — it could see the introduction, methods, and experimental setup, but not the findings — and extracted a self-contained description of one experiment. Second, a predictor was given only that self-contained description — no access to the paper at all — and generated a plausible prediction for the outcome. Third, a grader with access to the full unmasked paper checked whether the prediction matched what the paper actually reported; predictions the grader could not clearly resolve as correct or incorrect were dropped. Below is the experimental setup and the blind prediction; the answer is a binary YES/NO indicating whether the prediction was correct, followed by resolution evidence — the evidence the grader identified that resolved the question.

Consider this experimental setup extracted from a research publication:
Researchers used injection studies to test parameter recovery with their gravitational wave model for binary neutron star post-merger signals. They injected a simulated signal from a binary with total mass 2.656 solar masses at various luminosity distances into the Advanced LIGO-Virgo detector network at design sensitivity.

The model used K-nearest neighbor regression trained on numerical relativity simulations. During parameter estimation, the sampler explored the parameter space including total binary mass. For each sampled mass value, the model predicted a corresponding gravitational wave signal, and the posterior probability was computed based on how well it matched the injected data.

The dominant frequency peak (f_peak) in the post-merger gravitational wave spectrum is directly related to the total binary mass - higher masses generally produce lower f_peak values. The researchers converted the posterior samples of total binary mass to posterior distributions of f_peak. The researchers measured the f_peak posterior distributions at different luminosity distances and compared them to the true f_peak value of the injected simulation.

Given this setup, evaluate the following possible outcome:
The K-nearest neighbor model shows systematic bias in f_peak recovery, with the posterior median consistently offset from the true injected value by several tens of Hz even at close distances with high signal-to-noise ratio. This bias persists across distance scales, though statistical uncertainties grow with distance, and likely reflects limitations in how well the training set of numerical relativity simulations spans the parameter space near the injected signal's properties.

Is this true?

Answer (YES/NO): NO